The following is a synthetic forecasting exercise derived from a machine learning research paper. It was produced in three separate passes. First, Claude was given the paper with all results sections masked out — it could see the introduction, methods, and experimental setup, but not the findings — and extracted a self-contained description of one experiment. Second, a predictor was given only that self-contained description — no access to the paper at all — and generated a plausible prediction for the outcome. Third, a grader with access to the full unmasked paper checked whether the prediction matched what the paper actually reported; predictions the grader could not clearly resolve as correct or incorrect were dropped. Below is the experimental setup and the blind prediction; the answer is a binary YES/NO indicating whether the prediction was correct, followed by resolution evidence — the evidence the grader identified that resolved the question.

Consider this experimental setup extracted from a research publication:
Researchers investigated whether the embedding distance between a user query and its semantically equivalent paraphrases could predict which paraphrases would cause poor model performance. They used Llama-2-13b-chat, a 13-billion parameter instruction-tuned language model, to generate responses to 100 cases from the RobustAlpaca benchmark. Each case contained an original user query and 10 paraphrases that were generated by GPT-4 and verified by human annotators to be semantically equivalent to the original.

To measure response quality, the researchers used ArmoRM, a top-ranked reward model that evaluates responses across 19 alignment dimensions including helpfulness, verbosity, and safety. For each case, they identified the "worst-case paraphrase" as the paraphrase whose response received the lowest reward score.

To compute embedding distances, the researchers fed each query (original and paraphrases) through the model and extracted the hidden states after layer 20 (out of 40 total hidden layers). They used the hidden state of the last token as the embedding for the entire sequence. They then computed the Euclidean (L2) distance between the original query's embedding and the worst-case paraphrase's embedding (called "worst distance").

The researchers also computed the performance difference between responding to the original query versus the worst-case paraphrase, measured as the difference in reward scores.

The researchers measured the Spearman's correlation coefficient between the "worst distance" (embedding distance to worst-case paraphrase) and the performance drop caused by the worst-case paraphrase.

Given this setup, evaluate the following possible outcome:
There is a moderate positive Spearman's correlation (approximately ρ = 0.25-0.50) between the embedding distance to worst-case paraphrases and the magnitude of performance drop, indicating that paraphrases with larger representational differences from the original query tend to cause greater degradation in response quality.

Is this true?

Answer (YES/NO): YES